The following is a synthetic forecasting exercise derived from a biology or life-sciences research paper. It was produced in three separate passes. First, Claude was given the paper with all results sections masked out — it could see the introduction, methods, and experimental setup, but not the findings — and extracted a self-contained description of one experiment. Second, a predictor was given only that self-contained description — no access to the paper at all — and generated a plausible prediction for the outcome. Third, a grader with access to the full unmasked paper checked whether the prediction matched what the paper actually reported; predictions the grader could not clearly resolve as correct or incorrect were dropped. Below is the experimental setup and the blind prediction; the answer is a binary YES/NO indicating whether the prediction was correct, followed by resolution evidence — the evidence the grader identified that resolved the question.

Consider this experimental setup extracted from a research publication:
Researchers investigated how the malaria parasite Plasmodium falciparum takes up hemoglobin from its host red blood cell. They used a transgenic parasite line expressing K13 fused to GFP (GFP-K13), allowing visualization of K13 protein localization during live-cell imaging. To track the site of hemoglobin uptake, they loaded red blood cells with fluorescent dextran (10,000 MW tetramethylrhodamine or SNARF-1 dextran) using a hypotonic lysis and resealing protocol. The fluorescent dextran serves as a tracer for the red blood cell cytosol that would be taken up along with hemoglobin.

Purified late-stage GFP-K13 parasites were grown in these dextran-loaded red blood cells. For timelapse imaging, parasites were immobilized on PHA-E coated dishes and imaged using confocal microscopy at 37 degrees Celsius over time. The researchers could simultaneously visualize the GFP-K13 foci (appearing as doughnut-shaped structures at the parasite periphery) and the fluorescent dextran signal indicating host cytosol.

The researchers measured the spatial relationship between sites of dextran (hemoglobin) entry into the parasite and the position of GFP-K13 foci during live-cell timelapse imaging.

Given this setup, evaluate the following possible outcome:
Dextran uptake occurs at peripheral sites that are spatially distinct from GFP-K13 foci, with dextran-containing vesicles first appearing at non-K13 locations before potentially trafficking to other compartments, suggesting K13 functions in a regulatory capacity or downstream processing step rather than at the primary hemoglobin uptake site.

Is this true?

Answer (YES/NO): NO